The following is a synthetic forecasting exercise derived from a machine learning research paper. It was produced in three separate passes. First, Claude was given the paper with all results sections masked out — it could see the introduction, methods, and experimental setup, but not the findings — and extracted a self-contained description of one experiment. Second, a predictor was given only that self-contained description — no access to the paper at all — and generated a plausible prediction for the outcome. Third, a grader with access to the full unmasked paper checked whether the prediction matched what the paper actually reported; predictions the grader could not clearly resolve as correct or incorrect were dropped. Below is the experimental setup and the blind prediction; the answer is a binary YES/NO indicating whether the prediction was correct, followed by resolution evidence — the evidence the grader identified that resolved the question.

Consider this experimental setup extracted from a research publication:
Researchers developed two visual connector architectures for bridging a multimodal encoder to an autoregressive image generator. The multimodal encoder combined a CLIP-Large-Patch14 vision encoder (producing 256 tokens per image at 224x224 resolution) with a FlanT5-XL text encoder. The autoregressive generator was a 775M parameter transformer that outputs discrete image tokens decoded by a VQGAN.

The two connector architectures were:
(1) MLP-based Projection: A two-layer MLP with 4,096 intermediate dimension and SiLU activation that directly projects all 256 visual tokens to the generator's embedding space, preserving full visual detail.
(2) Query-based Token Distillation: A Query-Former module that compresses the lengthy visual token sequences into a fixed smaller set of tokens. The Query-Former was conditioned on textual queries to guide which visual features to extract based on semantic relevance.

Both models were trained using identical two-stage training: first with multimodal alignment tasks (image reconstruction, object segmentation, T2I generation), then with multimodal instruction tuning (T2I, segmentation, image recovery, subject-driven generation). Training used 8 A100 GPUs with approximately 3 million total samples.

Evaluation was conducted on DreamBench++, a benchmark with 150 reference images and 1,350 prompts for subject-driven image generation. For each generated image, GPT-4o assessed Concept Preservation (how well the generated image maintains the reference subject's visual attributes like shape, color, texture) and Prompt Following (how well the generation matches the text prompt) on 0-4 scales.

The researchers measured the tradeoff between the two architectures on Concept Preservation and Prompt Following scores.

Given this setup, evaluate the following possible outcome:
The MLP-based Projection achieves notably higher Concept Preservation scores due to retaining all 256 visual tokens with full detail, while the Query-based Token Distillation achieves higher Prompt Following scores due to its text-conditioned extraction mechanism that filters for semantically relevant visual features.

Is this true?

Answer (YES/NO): YES